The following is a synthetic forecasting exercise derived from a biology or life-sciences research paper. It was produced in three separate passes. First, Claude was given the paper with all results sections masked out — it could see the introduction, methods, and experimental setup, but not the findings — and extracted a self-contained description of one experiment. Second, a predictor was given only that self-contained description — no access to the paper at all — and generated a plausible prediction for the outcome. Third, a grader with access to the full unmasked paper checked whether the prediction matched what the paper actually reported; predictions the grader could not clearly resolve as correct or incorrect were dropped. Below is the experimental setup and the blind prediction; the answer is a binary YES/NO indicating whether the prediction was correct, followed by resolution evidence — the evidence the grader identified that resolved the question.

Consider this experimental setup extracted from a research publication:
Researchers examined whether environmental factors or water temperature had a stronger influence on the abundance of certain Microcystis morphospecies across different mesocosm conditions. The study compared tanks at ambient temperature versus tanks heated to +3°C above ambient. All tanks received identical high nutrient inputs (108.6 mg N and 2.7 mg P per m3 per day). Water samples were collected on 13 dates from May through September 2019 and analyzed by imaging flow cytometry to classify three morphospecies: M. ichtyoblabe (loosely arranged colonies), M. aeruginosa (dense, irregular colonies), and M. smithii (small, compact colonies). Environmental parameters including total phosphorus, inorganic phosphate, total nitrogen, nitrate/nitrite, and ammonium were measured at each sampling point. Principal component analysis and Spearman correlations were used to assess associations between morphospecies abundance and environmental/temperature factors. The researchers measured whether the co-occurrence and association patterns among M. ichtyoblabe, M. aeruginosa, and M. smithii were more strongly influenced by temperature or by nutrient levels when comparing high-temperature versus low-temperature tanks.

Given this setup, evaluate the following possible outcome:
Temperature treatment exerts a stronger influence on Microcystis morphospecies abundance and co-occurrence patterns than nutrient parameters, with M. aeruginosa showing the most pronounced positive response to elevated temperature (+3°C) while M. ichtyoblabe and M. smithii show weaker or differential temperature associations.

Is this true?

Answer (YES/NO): NO